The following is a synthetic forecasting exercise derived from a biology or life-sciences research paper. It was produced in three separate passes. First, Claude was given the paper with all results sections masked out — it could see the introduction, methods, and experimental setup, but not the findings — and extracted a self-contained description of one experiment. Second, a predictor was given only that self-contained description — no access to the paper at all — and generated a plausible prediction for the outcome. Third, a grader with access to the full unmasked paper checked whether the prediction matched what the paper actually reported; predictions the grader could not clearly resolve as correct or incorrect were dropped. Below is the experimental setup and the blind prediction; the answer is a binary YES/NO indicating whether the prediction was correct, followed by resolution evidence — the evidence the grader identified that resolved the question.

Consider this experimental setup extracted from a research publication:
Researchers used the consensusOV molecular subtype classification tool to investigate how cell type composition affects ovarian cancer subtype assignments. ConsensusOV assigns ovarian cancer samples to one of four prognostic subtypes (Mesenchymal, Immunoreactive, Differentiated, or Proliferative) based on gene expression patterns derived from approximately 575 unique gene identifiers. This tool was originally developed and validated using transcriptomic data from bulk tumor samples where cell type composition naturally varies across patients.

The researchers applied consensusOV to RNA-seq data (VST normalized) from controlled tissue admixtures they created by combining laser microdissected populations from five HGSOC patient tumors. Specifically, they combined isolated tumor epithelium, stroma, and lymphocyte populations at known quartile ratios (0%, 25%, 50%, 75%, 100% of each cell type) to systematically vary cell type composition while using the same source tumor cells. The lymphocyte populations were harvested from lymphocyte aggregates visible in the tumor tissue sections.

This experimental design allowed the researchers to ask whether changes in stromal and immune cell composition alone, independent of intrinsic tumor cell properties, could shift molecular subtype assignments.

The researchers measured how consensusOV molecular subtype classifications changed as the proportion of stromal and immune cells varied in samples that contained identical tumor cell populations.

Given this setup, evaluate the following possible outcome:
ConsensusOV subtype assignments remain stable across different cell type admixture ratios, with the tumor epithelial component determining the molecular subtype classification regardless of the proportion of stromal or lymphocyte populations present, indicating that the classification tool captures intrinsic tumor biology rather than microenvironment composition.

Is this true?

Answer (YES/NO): NO